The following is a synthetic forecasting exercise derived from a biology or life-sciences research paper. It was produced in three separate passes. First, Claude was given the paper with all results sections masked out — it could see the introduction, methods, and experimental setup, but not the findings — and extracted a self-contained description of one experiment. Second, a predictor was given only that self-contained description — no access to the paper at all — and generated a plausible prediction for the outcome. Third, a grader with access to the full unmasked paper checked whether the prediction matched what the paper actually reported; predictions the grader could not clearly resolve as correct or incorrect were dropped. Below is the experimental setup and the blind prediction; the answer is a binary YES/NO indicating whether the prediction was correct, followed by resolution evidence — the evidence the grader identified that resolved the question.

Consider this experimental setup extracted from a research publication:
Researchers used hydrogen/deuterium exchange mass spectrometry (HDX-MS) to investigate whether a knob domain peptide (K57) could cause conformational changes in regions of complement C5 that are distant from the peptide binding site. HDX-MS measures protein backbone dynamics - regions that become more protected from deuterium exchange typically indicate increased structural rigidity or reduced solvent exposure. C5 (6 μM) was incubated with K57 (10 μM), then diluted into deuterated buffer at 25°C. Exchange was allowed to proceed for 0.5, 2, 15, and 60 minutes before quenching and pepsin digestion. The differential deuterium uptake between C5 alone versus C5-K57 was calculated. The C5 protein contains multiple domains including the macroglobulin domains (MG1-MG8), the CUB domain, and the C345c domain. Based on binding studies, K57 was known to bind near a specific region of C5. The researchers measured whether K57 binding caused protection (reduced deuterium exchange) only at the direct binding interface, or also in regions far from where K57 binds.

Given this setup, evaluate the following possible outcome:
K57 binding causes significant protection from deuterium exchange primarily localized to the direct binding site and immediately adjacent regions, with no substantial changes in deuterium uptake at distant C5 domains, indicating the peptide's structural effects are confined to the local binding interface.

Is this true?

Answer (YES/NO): NO